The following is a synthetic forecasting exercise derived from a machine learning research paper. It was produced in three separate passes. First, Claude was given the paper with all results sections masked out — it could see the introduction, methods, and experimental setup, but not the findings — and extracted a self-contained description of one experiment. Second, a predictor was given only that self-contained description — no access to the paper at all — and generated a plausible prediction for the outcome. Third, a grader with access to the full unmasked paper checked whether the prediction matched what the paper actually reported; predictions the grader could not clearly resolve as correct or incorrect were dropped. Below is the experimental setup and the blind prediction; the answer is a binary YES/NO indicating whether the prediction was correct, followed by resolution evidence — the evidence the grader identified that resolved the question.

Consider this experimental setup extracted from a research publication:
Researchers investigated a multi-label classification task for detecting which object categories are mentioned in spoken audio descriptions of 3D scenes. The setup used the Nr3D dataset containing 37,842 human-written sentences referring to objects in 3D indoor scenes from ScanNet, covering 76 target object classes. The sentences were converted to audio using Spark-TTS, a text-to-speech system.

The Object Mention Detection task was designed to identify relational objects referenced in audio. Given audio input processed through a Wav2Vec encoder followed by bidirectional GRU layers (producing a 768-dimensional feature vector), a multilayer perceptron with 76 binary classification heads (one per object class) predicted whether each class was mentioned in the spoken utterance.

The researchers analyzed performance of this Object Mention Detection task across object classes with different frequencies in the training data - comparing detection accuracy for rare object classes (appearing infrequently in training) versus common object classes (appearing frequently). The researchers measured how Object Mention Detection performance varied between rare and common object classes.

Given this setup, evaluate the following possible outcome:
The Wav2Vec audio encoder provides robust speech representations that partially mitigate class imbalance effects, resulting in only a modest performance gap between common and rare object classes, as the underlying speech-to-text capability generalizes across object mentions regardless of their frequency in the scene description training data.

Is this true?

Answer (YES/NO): NO